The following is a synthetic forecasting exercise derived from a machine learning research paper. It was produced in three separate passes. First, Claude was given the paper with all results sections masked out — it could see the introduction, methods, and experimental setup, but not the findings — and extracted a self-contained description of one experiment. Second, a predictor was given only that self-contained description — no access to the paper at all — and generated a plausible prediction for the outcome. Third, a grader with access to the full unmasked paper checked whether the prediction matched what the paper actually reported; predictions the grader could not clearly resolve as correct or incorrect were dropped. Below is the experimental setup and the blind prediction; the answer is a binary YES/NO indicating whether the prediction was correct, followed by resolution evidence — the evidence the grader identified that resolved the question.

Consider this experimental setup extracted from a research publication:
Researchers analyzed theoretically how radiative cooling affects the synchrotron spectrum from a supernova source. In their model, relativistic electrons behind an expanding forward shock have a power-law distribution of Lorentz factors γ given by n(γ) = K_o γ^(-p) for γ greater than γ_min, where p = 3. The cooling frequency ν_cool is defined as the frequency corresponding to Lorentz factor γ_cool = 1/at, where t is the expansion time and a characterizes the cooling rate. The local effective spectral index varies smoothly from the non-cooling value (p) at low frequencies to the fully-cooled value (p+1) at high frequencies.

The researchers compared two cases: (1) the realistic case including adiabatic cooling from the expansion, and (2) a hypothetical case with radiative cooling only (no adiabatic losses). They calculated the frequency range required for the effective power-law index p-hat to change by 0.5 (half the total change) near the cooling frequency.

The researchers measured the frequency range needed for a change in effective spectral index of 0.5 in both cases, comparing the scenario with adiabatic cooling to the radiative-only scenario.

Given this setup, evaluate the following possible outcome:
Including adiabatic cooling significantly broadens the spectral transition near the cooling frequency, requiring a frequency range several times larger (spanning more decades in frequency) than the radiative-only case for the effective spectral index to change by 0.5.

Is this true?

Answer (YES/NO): YES